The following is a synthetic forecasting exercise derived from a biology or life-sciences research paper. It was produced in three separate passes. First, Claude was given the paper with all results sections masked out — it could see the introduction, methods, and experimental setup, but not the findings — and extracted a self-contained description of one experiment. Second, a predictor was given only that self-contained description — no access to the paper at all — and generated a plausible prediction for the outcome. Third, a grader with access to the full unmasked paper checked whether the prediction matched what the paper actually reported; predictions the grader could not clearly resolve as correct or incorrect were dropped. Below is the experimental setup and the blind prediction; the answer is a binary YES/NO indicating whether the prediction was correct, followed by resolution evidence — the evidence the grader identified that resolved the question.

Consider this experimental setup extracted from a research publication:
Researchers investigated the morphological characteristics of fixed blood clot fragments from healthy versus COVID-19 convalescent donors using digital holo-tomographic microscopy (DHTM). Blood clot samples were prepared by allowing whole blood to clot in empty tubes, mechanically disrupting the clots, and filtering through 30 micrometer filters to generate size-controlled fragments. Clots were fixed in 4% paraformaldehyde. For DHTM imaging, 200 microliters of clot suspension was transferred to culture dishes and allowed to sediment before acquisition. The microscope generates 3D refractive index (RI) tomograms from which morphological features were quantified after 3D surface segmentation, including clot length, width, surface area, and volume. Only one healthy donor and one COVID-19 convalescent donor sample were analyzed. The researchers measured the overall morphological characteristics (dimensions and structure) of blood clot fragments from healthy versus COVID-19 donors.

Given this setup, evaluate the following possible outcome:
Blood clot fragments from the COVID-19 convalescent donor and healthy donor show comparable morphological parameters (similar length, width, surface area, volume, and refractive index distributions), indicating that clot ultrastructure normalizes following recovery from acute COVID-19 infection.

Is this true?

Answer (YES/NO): NO